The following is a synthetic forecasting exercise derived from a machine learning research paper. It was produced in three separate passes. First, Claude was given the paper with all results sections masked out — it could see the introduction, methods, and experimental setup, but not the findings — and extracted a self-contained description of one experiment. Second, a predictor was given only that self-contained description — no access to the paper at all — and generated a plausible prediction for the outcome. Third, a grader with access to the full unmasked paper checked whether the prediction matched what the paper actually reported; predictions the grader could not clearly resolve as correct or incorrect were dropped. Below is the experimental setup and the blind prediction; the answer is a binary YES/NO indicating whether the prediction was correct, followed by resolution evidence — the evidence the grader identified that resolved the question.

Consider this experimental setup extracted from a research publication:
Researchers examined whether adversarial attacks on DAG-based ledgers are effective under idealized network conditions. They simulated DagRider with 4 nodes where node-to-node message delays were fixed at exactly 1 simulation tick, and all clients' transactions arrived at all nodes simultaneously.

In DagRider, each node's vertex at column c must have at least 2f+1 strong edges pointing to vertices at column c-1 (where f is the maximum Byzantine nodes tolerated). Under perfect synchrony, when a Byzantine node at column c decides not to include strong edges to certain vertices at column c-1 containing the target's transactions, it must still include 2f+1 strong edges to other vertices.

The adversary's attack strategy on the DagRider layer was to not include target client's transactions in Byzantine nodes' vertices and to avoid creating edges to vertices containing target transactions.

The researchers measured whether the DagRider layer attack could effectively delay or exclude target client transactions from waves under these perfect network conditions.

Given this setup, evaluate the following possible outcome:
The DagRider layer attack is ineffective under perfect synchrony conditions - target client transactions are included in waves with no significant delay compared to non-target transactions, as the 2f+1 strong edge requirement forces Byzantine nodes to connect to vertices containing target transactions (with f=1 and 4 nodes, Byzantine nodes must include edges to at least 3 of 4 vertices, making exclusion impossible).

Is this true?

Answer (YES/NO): YES